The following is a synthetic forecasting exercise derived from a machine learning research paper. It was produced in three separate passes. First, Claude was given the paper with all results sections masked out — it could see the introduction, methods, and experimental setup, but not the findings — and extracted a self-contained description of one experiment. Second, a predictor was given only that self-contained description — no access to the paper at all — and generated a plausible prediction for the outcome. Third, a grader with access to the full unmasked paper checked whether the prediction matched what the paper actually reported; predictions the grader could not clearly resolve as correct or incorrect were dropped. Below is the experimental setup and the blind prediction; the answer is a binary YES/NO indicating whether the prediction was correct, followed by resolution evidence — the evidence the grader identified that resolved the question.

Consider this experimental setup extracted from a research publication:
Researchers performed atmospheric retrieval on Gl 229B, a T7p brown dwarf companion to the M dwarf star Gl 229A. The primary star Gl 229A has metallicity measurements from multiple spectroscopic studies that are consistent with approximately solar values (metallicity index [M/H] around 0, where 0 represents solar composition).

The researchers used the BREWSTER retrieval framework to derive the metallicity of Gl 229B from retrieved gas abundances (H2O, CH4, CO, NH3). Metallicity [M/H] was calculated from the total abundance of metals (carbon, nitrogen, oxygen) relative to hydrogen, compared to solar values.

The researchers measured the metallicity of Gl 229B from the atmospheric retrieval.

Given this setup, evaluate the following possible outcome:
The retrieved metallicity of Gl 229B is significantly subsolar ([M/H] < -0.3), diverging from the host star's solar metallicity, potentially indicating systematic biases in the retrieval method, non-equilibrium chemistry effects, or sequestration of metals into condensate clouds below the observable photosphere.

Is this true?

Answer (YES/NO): NO